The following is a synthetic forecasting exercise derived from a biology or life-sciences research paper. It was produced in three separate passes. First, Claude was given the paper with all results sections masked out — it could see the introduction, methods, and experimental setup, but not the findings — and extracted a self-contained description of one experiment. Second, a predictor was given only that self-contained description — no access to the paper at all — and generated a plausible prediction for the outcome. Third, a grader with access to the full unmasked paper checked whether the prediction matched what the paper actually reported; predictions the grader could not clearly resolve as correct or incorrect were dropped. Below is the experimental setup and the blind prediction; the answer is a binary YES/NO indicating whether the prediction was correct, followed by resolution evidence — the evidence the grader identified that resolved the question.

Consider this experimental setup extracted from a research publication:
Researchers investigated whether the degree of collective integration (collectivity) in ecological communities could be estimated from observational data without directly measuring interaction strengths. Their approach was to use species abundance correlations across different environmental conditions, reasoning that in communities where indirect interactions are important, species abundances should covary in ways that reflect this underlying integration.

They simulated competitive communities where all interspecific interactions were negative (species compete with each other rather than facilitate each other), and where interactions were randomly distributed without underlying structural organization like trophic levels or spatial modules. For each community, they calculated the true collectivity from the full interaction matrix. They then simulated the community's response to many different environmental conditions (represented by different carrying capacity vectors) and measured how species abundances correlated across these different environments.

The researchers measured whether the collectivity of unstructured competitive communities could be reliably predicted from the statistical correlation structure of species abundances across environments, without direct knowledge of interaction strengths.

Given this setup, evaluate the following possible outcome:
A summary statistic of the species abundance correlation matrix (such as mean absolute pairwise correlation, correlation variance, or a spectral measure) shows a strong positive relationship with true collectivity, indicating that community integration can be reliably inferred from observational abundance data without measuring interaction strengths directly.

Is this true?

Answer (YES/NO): YES